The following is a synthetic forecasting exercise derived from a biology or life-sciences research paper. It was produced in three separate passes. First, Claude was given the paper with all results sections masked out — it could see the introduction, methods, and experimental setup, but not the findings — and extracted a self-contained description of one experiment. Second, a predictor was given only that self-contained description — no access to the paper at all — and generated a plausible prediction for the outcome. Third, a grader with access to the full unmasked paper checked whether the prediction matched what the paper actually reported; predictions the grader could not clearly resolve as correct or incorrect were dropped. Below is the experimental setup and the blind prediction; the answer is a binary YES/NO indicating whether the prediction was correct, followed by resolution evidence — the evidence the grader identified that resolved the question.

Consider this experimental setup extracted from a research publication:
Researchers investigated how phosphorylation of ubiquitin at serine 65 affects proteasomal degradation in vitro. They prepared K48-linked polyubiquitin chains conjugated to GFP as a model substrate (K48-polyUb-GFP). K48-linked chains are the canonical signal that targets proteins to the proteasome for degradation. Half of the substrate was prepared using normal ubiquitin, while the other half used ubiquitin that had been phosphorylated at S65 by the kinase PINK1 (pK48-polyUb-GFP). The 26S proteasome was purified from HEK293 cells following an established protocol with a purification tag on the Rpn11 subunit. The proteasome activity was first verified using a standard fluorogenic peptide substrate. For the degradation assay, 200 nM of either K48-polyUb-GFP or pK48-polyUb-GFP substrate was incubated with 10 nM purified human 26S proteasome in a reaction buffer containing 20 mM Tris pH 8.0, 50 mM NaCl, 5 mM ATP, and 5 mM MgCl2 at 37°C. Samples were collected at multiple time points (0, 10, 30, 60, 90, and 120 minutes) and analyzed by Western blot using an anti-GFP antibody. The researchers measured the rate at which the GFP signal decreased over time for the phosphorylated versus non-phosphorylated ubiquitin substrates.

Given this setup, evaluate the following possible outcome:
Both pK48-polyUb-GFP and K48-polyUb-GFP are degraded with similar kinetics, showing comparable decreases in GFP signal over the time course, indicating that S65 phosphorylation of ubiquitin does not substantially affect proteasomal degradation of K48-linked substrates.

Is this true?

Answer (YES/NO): NO